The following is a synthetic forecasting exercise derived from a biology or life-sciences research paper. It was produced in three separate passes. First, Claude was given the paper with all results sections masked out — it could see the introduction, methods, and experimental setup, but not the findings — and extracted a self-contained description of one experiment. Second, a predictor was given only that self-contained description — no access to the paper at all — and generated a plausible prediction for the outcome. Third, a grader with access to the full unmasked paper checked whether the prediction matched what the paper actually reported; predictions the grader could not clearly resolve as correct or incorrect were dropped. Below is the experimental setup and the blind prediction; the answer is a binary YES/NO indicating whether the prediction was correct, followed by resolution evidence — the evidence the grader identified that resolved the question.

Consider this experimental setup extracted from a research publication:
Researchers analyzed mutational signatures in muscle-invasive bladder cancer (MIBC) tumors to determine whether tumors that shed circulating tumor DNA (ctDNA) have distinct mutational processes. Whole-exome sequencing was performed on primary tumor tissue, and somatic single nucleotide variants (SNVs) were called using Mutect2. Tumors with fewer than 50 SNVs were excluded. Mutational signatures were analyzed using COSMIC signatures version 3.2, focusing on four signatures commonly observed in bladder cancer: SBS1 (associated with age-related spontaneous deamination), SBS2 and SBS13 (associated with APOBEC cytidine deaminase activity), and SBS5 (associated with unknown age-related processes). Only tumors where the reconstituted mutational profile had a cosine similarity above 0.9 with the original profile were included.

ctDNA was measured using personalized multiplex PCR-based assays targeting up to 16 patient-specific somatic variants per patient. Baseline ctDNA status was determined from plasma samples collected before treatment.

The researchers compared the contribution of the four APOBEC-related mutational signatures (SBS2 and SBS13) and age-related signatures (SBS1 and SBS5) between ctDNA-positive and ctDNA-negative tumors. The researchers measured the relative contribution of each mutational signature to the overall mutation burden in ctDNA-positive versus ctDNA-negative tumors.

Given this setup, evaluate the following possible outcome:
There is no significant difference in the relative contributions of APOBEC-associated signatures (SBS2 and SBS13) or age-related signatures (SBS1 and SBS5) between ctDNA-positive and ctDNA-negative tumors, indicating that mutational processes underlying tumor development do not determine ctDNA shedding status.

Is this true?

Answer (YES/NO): YES